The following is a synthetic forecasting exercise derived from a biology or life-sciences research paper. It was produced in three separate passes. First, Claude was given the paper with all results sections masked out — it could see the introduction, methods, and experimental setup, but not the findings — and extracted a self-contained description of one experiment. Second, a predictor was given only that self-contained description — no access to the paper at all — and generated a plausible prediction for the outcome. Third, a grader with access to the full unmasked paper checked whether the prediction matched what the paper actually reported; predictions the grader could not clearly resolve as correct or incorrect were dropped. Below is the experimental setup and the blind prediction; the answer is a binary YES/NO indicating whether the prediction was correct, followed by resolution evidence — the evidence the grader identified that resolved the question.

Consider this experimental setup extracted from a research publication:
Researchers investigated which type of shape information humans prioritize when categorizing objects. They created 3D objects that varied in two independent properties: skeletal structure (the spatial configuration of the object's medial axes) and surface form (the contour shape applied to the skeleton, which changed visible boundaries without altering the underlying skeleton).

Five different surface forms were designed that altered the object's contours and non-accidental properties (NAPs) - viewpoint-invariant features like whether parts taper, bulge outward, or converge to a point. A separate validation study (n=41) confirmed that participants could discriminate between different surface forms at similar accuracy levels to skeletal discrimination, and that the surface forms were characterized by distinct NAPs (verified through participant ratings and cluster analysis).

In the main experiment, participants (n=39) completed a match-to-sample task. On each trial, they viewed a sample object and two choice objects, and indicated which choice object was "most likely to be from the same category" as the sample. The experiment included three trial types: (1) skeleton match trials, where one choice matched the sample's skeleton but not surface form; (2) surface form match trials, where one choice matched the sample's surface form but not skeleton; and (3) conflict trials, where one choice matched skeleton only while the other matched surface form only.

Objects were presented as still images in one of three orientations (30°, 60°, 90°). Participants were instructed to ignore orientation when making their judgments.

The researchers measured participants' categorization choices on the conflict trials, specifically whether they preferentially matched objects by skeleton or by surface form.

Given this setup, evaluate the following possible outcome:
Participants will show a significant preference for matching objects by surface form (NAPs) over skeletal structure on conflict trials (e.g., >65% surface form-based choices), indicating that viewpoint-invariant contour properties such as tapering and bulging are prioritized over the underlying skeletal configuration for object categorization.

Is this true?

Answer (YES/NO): NO